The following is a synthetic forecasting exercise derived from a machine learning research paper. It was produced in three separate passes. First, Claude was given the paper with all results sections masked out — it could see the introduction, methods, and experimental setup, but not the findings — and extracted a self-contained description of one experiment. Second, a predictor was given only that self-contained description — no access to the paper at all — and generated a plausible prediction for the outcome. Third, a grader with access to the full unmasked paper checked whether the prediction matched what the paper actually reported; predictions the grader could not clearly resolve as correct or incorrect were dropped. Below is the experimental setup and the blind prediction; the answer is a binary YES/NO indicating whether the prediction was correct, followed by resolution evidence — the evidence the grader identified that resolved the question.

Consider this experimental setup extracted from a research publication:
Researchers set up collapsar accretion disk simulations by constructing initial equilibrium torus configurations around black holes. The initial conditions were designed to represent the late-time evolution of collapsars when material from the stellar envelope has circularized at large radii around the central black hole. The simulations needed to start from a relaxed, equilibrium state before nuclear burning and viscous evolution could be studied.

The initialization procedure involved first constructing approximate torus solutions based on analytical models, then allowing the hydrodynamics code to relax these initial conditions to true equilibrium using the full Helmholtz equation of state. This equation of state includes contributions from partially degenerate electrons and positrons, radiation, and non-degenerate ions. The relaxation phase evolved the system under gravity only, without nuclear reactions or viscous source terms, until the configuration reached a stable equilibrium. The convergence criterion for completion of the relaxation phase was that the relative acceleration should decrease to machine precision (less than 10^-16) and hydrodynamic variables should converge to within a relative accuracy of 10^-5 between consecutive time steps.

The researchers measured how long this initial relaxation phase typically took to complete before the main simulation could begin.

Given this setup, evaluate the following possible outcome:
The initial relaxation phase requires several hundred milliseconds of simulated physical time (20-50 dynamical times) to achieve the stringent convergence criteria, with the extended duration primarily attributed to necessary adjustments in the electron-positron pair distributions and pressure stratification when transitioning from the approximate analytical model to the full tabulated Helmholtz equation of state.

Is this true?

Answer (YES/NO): NO